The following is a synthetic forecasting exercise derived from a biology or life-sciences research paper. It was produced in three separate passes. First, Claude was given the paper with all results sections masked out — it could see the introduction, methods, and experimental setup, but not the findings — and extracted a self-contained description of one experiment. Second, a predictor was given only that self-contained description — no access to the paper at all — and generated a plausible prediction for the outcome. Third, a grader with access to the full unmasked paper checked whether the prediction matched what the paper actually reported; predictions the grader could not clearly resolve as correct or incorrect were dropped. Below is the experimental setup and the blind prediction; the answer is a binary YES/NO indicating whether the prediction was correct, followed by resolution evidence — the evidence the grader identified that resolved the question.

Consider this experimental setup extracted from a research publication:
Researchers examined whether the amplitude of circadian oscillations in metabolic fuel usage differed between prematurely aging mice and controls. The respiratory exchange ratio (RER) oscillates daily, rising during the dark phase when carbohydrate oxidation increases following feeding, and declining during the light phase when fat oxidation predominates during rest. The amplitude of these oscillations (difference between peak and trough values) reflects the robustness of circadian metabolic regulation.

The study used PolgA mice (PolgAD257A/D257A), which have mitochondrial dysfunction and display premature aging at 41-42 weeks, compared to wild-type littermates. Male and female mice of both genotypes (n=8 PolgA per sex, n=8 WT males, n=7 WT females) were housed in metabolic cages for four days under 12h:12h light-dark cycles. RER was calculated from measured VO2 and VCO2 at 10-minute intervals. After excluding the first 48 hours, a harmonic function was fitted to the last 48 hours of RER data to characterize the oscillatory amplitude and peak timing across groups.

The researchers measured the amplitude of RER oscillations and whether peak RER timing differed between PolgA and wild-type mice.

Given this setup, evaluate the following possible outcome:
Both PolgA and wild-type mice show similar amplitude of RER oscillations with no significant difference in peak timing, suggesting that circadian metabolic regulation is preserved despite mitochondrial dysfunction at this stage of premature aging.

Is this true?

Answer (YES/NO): NO